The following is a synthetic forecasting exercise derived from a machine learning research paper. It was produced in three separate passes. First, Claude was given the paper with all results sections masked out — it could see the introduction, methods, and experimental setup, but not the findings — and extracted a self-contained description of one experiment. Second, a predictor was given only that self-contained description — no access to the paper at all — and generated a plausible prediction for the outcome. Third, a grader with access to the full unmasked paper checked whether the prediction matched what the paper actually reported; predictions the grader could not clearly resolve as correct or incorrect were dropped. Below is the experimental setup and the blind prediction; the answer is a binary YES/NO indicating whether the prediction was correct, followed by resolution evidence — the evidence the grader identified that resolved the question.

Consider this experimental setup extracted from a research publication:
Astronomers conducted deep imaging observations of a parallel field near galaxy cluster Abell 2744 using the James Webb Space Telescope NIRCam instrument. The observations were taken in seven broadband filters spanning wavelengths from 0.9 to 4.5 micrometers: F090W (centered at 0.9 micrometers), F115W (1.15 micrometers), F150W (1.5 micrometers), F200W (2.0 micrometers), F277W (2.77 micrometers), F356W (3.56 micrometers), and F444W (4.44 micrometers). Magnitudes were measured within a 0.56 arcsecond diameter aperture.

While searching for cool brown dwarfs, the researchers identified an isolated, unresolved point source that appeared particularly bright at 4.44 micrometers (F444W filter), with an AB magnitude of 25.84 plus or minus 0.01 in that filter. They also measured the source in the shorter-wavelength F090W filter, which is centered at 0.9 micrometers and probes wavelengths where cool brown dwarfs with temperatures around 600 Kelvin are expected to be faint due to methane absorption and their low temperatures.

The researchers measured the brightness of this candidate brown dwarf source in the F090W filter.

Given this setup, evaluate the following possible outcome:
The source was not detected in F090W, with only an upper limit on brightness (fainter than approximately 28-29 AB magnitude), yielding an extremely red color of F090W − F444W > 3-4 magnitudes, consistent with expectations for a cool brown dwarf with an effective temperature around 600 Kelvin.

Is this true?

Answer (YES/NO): YES